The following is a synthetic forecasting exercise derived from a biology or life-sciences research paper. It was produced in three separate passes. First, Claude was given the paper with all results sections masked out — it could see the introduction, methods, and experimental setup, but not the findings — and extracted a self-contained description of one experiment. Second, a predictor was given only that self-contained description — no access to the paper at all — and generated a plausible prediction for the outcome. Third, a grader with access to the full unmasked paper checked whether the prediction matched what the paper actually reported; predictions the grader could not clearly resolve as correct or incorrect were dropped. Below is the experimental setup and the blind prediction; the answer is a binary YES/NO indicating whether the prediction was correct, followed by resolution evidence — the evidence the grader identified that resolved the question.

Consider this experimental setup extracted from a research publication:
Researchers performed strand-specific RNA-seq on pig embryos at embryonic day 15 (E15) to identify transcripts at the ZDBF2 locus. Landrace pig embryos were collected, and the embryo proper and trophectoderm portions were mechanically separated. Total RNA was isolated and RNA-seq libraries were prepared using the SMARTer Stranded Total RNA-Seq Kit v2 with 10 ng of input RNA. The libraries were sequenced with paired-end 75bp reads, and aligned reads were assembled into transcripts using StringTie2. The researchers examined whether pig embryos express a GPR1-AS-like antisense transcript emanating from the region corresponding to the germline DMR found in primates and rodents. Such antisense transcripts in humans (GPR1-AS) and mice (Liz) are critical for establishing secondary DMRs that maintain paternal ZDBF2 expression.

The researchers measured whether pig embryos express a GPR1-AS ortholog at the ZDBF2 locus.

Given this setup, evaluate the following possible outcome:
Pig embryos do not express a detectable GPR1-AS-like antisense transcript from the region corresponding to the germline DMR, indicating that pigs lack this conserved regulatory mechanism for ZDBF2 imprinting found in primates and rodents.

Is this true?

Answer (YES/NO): YES